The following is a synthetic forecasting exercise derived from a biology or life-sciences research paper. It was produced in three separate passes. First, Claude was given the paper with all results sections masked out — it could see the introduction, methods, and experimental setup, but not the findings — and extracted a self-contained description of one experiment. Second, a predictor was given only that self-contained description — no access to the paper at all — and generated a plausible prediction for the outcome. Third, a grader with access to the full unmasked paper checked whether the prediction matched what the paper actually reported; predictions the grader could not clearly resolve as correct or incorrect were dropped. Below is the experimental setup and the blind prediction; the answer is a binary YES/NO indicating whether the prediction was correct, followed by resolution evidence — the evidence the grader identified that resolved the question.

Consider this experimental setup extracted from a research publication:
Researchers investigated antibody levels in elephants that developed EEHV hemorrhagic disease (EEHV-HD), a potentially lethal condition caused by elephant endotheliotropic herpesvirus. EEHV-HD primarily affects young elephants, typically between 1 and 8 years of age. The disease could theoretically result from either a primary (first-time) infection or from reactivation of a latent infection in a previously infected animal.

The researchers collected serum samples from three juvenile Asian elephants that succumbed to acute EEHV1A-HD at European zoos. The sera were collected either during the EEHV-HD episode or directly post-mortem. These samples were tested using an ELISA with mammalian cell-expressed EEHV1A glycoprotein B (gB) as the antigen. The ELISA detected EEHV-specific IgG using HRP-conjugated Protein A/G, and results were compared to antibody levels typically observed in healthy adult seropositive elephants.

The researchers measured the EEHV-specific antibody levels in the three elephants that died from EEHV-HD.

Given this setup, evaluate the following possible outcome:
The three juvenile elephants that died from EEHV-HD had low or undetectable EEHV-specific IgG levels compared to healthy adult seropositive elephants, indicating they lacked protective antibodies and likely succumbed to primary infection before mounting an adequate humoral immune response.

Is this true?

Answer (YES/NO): YES